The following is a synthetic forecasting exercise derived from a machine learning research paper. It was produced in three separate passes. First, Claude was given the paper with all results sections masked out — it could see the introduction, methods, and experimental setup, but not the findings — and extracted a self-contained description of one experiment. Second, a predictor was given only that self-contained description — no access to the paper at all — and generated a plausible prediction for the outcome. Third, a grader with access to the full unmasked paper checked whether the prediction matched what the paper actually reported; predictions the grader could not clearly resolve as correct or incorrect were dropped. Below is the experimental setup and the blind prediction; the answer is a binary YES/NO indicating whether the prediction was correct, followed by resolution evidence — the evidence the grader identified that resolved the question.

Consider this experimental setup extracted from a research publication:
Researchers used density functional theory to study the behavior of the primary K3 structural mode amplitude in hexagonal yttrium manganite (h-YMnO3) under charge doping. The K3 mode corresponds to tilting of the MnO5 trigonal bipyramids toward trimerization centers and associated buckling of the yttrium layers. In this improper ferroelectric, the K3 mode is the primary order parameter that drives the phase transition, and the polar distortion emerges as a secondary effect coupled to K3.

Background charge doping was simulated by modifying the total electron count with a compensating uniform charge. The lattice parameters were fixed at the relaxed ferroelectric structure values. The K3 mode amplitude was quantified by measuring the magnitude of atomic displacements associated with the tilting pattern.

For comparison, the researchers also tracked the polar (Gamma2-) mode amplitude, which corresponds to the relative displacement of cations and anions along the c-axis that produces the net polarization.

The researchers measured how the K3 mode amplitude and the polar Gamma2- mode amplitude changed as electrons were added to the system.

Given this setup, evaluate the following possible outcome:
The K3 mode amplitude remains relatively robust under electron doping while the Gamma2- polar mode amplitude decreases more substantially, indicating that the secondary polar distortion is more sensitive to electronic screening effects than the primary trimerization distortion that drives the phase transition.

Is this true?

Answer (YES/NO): NO